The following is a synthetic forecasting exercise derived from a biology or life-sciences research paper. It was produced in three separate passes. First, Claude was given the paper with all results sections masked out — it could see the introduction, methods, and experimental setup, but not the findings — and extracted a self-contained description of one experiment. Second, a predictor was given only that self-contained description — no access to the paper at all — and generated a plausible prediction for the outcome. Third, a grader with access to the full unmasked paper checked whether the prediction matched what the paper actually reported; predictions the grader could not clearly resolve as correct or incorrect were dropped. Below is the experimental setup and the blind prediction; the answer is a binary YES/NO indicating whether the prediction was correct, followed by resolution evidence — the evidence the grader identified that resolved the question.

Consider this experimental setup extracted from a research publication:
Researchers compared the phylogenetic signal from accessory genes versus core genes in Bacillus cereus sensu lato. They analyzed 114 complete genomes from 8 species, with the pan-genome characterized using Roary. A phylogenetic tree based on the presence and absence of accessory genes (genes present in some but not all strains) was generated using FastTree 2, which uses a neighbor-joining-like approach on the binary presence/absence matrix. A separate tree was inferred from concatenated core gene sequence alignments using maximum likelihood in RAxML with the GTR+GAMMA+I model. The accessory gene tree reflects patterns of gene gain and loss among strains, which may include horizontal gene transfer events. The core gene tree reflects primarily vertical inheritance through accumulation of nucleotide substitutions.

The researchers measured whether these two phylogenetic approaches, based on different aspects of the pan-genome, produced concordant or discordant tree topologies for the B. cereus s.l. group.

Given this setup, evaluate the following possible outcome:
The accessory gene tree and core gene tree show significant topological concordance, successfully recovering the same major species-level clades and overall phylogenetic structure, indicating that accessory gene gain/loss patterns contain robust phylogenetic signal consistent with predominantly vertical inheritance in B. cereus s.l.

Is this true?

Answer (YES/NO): YES